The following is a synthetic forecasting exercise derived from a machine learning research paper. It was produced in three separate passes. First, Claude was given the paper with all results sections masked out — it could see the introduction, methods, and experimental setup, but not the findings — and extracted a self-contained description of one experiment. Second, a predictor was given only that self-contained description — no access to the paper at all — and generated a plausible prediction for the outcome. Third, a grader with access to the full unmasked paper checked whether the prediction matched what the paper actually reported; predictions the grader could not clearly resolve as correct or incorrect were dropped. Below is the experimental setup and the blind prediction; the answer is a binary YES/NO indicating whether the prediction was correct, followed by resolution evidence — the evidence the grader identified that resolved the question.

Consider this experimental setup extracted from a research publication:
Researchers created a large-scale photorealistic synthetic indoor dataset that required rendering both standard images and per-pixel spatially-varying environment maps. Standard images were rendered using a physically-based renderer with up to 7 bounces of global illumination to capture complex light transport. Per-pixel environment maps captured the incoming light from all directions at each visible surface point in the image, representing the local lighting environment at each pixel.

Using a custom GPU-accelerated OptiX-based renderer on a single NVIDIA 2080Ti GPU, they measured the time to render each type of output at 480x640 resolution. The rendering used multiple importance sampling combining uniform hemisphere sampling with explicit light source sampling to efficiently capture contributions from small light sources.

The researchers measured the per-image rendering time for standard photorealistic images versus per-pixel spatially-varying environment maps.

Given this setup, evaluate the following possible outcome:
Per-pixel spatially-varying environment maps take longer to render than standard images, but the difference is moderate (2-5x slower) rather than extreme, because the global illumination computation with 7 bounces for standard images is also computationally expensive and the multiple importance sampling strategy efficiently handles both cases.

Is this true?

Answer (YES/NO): NO